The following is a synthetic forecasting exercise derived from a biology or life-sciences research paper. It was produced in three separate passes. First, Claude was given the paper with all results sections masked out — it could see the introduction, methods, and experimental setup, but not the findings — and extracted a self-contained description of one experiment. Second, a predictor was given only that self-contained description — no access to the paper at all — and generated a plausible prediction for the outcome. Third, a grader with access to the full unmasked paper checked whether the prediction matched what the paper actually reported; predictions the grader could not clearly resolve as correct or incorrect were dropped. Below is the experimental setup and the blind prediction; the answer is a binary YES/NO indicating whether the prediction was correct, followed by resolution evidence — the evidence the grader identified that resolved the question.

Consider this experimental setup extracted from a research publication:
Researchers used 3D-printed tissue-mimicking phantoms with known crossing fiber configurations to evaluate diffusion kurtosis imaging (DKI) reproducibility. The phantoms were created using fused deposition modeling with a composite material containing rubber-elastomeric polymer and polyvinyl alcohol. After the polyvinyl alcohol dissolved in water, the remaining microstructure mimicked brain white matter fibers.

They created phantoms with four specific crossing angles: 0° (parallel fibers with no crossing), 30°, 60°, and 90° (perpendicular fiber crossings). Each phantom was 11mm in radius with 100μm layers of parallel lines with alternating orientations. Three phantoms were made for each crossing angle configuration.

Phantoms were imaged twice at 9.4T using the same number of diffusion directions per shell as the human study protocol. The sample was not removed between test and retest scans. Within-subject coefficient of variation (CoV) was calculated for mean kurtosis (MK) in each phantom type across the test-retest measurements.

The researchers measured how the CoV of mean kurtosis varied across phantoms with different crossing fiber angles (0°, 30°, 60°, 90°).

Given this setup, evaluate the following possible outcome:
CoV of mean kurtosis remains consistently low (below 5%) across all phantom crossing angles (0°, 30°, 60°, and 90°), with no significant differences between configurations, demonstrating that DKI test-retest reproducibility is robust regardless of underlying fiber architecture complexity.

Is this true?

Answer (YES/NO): NO